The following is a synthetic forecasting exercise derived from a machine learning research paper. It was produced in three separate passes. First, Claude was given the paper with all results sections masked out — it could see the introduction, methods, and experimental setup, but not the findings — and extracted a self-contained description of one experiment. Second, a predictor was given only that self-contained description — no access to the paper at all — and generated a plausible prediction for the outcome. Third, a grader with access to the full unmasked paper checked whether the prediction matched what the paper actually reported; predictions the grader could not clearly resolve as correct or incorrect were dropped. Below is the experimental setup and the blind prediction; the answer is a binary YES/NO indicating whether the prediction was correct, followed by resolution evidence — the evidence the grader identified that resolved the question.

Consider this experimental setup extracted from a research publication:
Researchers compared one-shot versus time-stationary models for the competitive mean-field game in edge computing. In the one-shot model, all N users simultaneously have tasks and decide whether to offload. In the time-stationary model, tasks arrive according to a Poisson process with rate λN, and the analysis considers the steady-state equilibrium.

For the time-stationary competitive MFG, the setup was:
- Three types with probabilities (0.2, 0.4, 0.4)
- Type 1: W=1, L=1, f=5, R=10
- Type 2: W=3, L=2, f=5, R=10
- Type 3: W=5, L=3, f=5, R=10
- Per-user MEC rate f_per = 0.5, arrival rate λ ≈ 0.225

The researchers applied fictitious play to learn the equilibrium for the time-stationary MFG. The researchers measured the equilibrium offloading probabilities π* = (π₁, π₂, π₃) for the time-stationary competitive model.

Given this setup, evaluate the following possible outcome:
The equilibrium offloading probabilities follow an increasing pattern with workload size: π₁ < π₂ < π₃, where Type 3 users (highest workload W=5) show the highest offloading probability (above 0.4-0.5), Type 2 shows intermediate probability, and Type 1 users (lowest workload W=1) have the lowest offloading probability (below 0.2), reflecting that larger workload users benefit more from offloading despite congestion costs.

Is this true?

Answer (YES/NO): NO